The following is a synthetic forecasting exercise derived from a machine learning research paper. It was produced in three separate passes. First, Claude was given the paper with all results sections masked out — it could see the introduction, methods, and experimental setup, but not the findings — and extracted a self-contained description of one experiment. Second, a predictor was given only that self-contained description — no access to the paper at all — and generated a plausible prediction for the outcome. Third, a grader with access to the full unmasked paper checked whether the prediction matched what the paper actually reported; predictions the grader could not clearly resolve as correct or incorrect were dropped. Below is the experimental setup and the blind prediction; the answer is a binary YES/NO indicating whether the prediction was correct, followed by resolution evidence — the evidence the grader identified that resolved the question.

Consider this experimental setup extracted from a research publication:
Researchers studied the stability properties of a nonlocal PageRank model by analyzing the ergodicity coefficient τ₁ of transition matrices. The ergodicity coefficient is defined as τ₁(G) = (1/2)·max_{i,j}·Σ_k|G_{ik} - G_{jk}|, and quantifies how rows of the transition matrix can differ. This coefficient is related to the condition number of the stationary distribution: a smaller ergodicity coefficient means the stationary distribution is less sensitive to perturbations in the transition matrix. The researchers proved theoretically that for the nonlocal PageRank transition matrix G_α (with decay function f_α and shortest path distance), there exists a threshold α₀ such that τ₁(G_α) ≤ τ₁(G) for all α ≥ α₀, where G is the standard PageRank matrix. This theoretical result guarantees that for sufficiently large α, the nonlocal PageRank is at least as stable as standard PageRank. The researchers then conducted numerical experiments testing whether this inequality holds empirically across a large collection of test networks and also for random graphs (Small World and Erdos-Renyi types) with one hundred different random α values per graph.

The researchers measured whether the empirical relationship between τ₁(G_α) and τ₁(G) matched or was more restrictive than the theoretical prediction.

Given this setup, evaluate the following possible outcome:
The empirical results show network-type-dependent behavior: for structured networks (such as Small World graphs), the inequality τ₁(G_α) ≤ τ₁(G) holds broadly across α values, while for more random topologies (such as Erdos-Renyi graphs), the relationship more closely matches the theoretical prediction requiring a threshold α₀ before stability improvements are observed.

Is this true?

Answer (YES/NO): NO